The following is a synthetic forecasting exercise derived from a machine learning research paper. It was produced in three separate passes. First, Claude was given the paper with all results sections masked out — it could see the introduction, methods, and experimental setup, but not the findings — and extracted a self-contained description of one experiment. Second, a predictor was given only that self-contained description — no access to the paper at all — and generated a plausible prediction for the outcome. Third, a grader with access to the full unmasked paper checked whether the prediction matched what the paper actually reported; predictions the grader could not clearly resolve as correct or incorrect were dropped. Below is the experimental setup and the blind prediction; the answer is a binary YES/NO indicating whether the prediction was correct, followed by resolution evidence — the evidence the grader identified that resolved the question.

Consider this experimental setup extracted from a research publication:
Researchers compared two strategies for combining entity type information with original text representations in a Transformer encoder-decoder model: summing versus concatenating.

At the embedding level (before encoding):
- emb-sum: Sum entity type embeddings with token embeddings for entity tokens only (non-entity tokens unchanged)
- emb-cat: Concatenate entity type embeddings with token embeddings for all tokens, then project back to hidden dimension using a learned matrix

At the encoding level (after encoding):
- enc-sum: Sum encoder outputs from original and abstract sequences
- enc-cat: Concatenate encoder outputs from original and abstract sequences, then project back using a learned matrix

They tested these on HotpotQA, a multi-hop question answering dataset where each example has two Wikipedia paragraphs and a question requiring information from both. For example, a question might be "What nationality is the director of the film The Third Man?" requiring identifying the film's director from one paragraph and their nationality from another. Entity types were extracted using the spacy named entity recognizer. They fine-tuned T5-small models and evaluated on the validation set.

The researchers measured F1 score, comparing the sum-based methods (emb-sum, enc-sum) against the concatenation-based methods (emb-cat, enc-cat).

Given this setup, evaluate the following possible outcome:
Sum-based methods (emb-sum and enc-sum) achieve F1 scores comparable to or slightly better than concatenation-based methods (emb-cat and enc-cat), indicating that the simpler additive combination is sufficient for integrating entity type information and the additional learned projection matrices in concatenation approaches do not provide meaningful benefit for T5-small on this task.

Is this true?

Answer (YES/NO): YES